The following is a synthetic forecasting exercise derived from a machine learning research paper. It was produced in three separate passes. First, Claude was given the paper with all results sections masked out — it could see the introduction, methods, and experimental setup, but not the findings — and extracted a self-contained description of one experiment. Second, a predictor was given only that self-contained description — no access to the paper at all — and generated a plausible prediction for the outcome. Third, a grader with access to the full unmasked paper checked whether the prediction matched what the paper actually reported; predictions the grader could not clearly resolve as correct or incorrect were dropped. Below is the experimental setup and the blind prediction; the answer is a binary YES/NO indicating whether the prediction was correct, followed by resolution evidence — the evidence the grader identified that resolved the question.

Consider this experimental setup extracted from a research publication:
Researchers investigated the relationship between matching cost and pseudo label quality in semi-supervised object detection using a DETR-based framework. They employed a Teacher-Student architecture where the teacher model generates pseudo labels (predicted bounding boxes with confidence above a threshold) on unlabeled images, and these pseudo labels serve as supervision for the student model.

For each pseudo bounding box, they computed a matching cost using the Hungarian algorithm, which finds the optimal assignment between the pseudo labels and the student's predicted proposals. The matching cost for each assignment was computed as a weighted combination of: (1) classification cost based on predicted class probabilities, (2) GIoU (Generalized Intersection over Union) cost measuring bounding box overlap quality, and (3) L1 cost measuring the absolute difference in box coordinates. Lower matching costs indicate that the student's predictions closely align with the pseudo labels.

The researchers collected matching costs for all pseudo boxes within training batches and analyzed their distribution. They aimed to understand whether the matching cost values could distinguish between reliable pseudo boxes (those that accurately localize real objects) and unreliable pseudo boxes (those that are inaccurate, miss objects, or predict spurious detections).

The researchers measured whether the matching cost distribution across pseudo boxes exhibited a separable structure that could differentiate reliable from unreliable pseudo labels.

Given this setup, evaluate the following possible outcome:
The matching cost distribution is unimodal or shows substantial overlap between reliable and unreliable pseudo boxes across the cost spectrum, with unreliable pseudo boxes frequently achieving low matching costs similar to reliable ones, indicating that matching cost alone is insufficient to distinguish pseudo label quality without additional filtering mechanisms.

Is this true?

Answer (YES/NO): NO